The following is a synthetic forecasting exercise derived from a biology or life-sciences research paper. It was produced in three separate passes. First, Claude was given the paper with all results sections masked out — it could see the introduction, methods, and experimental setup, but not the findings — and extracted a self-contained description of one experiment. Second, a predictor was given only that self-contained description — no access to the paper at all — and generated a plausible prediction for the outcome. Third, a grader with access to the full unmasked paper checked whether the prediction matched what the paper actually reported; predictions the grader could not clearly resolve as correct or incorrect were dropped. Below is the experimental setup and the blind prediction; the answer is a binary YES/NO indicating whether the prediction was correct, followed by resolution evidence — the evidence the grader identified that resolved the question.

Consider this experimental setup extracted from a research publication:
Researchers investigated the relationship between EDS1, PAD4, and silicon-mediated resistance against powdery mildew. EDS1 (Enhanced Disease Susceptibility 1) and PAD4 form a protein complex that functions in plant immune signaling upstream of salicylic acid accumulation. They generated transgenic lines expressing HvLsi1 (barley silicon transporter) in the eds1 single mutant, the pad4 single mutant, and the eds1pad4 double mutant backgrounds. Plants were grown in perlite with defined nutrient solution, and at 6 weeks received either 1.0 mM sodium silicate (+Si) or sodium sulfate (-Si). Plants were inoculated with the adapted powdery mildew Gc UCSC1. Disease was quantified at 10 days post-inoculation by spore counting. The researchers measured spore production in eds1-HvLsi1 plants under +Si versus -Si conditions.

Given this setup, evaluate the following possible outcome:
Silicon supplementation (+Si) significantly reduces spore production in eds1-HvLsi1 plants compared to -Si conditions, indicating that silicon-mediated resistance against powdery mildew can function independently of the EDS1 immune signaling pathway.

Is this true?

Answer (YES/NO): YES